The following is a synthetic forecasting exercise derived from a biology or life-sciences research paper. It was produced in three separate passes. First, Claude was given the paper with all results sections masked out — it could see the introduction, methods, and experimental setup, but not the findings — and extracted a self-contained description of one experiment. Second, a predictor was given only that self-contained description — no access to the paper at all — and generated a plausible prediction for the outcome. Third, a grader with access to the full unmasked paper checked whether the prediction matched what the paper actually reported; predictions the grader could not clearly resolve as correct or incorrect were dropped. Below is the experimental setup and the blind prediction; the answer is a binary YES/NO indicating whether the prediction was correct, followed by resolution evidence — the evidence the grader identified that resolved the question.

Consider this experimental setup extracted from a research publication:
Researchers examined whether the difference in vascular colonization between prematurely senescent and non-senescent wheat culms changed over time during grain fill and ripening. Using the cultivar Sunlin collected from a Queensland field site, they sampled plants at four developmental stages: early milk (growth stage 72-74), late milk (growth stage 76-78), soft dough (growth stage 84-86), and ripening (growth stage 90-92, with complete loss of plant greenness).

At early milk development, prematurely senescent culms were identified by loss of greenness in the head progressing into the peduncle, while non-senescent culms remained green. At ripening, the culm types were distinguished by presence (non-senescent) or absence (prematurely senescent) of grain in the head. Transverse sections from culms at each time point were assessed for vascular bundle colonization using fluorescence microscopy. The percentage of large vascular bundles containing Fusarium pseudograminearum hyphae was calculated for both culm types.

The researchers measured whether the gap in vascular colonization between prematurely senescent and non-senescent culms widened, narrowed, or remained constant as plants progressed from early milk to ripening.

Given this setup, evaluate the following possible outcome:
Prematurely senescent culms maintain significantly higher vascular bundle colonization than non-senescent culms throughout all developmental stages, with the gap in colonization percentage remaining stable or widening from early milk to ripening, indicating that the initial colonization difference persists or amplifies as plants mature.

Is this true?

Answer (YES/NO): NO